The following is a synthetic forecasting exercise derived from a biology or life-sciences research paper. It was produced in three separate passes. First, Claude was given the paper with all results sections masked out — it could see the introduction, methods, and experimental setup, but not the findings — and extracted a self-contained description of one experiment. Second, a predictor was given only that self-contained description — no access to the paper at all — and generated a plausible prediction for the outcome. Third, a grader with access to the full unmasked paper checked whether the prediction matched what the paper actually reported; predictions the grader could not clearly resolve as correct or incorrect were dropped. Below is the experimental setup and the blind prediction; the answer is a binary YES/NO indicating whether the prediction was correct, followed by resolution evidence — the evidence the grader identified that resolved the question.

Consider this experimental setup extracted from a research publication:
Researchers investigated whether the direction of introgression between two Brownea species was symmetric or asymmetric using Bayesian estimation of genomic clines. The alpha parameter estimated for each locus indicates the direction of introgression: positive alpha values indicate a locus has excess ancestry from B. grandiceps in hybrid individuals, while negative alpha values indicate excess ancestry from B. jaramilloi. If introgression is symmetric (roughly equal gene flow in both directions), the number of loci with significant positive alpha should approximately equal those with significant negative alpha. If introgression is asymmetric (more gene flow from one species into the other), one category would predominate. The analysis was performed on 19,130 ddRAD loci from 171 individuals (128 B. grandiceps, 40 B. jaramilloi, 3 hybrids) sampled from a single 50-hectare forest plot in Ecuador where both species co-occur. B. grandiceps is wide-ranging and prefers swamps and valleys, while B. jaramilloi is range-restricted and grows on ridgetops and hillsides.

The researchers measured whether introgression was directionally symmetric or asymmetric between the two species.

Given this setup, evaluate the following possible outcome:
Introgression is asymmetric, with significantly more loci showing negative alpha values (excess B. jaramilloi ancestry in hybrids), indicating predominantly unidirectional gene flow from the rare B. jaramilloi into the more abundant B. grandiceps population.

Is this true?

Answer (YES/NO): NO